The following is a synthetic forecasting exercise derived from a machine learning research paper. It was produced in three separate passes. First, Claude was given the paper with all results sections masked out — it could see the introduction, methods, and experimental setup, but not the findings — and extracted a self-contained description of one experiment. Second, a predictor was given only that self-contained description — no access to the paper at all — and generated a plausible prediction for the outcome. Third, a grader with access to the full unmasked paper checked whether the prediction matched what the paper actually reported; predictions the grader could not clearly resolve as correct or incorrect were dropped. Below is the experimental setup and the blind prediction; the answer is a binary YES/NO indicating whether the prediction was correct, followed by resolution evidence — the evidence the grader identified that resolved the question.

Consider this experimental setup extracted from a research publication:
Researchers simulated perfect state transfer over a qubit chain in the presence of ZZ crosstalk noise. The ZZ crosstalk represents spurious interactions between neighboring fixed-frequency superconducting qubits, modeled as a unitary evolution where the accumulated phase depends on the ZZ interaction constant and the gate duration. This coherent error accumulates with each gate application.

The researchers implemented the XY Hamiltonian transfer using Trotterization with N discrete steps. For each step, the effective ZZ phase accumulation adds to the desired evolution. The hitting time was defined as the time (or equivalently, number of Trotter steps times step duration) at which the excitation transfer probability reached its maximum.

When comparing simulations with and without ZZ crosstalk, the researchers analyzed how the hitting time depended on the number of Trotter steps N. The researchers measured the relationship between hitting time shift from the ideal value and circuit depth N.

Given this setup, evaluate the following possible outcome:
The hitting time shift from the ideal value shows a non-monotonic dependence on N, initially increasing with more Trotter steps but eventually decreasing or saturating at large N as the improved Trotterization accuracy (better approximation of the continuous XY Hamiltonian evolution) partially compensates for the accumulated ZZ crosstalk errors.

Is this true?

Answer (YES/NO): NO